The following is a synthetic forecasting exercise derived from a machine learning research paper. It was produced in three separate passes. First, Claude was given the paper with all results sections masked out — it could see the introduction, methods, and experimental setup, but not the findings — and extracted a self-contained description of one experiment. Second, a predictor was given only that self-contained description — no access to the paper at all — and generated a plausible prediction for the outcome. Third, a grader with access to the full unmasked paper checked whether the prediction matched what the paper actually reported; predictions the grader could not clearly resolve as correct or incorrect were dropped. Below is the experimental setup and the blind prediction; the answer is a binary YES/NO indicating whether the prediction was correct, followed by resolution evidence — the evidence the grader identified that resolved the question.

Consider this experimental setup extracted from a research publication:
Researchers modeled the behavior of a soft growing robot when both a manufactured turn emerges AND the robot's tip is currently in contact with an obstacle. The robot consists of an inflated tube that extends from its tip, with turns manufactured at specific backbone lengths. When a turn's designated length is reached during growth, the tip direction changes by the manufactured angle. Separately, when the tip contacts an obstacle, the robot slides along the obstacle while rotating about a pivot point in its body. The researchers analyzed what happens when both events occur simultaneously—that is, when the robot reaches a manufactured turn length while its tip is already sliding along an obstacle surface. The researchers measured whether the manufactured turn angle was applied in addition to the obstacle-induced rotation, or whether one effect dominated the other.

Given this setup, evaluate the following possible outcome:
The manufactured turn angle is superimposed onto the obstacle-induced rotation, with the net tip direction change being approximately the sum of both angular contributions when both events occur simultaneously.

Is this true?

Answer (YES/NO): YES